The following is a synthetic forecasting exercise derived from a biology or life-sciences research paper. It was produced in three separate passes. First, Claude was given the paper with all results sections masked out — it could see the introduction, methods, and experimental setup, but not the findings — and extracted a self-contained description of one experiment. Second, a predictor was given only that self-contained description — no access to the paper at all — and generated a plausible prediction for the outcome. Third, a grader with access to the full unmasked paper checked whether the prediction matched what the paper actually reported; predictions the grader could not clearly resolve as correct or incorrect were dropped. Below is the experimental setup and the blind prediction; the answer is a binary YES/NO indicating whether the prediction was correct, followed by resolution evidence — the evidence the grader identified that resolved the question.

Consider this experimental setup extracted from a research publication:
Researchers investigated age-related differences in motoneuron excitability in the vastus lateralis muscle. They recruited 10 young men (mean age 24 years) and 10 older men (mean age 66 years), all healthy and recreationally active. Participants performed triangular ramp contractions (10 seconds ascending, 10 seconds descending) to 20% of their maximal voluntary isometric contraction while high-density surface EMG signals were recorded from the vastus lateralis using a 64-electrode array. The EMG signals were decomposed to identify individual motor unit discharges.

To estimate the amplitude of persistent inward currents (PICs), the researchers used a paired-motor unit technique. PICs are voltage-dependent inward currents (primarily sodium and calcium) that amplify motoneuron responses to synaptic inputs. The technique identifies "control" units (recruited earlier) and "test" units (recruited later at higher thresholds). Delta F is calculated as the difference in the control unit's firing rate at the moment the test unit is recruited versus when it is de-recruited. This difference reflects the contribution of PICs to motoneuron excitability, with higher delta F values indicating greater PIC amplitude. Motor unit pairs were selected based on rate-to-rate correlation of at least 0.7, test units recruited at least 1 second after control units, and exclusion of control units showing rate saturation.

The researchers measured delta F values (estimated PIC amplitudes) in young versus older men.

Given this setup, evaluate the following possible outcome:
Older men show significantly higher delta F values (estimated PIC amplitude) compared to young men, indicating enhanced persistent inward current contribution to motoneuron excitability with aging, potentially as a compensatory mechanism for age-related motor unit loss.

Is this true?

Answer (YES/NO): NO